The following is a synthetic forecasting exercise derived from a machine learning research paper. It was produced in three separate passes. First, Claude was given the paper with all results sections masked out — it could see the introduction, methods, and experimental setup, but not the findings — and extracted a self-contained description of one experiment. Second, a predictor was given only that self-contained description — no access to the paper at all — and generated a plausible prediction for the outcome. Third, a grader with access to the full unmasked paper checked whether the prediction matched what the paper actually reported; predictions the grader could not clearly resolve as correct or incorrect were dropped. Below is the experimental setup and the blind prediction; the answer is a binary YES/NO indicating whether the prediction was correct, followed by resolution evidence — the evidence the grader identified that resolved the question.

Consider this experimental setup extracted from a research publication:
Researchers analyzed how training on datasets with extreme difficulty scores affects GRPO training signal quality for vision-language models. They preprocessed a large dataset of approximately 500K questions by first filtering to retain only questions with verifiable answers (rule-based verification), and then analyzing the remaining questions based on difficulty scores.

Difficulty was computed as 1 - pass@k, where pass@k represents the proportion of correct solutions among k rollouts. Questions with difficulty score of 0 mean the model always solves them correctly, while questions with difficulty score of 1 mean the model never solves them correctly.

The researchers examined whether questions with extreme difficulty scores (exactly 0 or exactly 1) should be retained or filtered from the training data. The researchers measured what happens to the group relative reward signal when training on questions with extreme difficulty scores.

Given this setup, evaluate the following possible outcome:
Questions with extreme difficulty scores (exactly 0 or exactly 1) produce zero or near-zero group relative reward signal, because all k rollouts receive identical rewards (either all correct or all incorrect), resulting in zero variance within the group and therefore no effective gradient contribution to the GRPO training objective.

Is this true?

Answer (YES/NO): YES